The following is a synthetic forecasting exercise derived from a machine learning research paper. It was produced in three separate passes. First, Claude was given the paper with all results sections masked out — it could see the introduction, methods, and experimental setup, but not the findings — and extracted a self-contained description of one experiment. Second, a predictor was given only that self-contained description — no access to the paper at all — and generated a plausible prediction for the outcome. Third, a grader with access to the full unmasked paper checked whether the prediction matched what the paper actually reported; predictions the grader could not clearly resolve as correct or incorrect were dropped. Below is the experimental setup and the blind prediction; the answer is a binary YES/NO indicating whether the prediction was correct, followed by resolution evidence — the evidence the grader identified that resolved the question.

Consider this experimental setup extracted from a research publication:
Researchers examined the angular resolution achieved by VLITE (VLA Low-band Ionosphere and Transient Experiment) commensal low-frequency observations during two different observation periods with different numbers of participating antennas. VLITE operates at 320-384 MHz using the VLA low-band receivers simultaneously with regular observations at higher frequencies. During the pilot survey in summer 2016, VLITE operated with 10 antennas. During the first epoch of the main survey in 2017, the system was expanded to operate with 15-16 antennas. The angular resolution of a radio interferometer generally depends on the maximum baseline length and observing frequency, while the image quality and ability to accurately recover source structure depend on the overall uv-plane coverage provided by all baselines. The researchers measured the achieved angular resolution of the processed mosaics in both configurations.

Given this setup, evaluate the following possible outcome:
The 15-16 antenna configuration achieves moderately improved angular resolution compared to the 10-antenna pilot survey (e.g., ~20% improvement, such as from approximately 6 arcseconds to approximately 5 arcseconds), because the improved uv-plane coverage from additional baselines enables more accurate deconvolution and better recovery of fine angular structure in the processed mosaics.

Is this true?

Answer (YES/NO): NO